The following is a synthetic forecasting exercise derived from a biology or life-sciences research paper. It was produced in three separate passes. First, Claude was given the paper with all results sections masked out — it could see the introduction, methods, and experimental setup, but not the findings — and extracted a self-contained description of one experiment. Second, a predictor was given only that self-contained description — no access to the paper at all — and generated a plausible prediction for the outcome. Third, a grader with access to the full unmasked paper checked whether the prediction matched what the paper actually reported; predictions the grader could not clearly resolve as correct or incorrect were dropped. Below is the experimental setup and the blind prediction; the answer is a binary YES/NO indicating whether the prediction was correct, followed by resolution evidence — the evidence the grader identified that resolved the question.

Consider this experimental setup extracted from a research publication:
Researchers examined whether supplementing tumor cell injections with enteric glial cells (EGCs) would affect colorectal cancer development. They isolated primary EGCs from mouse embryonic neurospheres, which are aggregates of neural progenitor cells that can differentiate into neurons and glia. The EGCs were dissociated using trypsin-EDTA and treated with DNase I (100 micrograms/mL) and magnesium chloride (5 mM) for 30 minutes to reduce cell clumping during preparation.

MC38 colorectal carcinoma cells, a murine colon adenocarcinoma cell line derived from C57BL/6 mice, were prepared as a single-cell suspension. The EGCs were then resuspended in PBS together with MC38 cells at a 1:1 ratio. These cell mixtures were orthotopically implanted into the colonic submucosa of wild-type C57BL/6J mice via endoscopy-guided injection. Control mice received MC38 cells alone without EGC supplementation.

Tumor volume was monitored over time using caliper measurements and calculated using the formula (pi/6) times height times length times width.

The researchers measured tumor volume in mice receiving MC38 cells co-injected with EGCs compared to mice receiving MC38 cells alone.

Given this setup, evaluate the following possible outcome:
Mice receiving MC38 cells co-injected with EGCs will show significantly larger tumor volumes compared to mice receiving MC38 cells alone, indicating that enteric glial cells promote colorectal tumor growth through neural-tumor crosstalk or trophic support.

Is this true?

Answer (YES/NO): YES